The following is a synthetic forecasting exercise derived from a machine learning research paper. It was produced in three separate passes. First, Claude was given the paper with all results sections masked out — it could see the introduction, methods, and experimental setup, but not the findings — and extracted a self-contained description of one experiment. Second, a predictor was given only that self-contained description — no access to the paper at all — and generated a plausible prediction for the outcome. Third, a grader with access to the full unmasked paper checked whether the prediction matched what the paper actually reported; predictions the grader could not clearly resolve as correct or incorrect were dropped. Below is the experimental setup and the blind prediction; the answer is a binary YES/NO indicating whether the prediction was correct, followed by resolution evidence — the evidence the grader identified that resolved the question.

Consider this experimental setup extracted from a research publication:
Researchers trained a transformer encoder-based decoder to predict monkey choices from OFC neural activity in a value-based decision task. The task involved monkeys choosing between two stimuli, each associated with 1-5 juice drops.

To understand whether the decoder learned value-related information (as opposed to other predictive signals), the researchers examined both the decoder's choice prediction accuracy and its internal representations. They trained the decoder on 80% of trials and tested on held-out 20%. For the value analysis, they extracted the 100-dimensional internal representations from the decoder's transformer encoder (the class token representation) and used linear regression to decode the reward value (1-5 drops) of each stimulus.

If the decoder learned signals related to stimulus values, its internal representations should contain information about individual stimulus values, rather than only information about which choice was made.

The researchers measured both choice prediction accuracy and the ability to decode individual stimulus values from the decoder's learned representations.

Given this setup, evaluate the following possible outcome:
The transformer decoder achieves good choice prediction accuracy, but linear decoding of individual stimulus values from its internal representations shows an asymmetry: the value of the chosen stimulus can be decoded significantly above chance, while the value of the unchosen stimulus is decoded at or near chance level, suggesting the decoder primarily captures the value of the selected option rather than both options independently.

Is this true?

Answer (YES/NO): NO